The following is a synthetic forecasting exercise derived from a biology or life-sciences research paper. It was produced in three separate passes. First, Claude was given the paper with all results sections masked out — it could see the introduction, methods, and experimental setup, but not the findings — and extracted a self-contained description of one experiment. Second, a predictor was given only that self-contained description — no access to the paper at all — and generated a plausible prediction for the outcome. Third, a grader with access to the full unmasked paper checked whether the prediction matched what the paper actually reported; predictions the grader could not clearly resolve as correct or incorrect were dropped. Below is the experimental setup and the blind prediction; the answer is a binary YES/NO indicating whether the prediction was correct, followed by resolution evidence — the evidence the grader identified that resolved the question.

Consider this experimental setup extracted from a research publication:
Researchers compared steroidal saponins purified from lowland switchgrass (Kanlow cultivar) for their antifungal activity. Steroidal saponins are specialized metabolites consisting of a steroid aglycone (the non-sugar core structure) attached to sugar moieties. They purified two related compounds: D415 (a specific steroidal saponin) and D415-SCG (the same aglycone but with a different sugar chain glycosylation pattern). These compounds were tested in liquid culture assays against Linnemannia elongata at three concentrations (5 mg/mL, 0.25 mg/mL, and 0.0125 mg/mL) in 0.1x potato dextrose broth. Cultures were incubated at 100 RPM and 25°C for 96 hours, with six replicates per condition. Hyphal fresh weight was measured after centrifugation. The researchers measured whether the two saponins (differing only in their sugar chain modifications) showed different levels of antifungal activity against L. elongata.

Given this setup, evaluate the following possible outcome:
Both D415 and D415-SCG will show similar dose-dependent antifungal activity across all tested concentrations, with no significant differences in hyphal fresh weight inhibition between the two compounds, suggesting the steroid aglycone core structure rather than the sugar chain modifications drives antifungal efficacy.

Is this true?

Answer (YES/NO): NO